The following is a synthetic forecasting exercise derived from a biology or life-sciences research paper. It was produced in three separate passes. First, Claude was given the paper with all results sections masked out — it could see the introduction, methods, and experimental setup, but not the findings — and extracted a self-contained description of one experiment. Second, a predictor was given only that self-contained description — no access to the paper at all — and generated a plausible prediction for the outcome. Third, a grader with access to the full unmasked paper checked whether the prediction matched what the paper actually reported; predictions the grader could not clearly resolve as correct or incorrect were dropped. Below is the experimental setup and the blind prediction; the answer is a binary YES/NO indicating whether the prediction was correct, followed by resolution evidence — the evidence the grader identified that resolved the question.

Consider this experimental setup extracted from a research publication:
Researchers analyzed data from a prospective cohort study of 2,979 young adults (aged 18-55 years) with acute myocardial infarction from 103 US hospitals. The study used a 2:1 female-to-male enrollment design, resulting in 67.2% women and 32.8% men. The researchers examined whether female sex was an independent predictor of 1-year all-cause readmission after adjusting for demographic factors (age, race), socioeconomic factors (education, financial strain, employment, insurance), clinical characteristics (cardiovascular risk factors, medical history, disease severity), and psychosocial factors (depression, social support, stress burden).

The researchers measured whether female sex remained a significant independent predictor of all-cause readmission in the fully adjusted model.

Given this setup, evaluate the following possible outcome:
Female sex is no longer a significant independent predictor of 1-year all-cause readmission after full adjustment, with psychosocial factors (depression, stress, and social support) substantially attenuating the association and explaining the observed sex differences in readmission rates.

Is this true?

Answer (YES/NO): NO